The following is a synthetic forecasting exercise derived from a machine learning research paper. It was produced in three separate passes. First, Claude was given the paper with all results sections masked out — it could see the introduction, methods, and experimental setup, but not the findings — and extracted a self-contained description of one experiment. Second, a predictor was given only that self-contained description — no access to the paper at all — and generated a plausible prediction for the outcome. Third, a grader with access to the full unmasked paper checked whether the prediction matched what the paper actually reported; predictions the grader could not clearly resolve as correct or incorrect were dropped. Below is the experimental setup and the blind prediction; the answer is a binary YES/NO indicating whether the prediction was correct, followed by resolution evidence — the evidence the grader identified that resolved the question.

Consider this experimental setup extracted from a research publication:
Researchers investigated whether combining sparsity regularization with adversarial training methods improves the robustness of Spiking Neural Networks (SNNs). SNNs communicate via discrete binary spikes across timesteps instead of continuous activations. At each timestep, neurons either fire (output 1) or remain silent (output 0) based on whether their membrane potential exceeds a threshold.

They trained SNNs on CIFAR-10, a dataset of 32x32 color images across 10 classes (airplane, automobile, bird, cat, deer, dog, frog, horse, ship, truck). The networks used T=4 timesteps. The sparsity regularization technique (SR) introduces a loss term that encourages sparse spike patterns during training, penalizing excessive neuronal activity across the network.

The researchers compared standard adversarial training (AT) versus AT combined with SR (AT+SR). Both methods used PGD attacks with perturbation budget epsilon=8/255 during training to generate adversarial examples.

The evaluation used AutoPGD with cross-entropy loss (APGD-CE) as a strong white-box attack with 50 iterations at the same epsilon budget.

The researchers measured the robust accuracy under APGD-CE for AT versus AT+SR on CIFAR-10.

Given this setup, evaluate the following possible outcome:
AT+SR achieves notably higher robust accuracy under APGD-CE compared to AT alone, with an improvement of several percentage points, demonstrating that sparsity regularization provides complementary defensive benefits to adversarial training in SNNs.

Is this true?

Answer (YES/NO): YES